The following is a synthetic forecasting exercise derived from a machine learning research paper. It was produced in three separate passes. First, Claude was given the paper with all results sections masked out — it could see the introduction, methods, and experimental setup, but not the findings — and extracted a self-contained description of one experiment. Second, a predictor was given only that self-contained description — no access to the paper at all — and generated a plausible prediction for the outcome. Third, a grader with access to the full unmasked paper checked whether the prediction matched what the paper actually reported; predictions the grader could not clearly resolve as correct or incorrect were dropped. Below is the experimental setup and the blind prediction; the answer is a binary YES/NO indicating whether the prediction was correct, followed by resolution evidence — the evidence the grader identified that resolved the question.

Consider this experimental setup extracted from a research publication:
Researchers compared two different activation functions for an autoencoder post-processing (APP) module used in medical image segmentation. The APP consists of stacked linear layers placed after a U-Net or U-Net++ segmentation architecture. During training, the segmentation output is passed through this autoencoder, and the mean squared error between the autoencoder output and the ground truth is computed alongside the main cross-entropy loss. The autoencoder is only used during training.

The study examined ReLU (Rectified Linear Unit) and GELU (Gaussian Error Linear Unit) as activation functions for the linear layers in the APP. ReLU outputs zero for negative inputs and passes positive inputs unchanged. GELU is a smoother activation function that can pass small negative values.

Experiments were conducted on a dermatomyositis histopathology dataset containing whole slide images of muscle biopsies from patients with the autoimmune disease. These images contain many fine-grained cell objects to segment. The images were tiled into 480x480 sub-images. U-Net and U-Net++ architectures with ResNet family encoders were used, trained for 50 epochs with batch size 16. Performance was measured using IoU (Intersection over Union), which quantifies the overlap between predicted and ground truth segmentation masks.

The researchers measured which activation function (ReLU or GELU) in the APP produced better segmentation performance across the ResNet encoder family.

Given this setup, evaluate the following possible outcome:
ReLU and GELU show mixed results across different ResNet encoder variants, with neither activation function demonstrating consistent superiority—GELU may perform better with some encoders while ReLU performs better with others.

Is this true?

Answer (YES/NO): NO